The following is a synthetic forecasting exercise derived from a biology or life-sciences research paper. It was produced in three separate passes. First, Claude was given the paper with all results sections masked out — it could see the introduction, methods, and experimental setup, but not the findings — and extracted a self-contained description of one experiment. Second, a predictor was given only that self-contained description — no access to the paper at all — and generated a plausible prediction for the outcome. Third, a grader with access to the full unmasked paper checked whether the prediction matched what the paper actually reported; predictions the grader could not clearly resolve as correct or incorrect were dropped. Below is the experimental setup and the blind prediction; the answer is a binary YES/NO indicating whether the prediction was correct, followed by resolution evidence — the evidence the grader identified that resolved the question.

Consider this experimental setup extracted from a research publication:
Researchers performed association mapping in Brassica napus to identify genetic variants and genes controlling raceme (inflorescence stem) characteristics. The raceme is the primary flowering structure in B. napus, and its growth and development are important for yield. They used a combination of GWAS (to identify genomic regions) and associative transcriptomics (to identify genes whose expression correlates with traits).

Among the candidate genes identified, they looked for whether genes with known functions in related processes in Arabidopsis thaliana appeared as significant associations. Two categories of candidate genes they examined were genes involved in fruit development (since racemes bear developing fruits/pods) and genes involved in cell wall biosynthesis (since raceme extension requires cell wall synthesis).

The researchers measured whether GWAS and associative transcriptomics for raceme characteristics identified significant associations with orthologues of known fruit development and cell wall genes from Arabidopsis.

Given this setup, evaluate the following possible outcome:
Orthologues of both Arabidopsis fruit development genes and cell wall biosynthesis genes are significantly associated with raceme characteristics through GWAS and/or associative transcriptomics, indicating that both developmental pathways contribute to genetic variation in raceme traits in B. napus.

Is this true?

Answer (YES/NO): YES